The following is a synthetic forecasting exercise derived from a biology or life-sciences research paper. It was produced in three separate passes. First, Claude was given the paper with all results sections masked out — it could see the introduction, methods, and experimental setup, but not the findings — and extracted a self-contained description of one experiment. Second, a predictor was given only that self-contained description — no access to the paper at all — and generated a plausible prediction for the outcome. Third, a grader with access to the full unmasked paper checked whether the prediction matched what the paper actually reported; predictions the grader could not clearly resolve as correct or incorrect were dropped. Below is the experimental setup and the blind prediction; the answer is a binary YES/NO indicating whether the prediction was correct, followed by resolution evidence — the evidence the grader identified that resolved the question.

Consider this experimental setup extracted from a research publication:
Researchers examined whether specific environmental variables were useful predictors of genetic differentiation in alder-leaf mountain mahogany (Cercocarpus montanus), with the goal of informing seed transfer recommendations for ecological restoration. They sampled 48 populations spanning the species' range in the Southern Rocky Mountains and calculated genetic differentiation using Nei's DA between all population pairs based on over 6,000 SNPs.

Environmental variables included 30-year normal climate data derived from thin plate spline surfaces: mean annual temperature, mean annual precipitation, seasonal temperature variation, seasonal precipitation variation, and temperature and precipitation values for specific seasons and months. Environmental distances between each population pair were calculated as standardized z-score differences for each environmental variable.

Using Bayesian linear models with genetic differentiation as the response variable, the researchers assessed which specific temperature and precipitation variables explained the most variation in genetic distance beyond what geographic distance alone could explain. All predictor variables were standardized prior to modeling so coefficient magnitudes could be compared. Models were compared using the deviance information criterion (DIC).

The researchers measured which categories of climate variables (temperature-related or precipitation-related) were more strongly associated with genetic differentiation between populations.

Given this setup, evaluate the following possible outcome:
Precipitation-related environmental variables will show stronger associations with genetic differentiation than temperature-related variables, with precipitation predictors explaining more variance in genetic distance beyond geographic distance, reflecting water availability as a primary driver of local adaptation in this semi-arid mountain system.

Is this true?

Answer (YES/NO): NO